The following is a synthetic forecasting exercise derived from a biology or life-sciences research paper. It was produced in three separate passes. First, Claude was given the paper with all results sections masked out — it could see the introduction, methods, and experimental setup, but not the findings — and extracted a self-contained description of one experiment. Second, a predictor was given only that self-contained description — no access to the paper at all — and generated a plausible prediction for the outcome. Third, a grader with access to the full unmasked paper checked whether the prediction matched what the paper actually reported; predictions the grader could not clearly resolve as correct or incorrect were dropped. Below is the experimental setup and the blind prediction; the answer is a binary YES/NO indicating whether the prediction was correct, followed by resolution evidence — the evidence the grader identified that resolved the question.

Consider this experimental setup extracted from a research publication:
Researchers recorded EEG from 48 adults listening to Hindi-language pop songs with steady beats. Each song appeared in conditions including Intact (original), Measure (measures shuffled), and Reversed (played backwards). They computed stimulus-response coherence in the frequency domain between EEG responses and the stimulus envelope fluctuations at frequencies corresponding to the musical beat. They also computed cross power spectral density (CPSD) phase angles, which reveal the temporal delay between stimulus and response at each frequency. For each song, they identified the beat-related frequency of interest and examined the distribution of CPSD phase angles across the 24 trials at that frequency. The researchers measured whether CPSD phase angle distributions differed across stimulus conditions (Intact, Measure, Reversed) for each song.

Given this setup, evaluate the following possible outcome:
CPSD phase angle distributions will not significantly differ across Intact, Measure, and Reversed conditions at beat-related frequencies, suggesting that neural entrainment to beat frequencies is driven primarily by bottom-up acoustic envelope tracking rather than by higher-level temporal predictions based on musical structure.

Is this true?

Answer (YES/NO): NO